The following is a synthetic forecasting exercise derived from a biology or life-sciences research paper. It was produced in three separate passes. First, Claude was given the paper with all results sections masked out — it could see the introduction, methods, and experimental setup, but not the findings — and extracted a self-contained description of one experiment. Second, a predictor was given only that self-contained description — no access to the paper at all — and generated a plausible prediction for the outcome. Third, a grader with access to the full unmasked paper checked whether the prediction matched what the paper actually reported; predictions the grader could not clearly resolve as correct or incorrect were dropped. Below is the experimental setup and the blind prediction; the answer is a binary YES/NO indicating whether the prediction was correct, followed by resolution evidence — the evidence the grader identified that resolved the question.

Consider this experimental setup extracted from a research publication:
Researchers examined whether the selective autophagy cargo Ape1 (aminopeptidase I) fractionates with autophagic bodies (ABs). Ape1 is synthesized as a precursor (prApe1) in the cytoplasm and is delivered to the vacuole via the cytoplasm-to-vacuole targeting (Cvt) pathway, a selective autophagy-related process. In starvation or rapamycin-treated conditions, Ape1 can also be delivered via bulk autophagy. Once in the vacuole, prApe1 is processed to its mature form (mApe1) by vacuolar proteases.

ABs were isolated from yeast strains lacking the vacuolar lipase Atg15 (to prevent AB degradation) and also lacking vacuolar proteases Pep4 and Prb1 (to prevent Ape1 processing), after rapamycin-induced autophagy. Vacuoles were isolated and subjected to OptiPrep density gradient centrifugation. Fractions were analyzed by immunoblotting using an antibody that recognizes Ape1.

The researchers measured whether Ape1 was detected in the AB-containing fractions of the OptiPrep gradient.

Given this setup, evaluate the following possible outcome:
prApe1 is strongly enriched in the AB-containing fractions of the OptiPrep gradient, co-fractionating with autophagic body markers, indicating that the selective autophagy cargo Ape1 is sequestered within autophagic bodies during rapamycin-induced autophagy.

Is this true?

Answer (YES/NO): YES